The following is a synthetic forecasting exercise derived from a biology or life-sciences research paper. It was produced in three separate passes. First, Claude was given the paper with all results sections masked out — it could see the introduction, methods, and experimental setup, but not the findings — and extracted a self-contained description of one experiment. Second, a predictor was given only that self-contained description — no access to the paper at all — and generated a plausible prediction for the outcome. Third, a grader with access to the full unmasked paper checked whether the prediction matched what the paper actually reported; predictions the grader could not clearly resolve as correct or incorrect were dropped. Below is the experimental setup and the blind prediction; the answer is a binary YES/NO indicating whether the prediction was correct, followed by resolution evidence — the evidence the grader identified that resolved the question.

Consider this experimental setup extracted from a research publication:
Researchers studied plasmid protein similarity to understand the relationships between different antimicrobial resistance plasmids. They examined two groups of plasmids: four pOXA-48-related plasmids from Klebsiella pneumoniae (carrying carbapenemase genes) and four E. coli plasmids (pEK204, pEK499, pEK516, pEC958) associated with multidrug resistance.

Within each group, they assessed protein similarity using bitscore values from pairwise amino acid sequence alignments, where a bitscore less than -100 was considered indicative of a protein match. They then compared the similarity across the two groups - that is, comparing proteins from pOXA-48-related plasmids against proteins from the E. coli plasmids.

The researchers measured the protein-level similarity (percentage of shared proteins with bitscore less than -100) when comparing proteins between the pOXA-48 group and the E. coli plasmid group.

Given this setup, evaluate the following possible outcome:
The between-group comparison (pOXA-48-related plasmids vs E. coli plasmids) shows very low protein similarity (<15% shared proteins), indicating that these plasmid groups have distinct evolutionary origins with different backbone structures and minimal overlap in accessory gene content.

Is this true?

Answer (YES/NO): NO